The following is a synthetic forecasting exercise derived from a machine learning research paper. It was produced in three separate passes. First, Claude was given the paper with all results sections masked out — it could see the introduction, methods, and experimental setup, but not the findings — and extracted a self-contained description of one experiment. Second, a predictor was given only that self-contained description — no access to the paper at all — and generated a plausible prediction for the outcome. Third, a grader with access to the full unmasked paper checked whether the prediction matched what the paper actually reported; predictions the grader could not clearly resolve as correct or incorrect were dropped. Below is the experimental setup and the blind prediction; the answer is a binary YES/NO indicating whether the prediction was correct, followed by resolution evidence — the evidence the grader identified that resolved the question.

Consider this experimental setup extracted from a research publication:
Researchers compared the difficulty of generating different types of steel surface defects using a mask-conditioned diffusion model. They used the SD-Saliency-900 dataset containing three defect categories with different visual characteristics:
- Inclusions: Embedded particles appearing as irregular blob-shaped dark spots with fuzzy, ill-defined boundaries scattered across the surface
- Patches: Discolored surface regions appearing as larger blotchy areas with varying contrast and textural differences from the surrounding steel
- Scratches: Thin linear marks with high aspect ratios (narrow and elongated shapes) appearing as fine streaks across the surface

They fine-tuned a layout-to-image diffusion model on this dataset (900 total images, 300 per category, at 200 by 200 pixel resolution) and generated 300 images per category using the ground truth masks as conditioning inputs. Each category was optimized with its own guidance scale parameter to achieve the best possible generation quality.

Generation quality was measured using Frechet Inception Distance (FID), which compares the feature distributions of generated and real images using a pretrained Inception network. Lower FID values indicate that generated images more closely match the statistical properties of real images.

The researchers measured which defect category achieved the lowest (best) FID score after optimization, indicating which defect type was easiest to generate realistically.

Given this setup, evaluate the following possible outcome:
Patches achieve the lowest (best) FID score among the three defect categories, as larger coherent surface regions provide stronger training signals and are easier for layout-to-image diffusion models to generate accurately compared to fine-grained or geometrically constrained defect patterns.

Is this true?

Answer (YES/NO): NO